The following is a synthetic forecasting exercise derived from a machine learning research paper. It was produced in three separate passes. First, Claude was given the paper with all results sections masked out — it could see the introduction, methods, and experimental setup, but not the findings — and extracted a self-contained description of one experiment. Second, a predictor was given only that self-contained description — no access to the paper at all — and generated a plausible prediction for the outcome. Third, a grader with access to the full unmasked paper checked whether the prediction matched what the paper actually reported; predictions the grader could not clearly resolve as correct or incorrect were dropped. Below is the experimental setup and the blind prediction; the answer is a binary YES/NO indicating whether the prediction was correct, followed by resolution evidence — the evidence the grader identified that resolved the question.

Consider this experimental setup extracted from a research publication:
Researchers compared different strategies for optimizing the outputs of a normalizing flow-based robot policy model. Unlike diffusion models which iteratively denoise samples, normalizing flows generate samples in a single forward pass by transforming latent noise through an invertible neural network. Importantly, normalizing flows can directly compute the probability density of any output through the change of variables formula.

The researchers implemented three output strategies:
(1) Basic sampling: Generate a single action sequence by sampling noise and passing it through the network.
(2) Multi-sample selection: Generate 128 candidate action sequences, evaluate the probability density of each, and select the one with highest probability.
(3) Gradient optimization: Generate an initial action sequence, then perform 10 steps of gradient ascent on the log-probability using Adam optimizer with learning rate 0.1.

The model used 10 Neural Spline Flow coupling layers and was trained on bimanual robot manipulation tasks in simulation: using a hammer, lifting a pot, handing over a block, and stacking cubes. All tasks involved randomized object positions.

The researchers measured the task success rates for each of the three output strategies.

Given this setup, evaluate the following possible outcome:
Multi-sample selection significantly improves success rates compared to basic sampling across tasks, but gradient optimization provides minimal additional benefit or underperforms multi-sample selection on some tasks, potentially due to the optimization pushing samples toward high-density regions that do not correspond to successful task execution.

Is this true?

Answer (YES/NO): NO